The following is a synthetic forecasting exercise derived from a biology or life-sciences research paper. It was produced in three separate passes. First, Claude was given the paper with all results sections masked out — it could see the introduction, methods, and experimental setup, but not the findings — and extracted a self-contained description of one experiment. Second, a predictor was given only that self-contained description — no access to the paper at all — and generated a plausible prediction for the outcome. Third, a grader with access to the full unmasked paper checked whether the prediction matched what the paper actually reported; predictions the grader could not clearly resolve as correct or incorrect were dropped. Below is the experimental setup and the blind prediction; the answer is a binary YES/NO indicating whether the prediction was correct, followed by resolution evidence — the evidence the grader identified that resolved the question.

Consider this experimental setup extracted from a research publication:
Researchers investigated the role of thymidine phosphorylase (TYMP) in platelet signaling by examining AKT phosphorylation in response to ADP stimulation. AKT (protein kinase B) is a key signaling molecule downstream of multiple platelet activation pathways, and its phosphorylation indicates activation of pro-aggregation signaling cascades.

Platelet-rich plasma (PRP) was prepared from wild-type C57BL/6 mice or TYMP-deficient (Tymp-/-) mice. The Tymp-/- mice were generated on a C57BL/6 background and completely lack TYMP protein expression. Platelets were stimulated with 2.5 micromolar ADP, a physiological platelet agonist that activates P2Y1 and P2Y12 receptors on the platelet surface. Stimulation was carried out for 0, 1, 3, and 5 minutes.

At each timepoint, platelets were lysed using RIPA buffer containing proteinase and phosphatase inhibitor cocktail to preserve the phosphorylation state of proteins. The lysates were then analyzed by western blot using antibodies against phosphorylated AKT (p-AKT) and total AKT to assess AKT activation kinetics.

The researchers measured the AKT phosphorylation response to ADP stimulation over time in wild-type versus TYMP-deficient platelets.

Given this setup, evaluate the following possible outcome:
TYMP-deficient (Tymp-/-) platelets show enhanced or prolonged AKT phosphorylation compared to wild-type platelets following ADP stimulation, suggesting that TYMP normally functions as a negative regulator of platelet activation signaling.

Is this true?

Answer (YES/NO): NO